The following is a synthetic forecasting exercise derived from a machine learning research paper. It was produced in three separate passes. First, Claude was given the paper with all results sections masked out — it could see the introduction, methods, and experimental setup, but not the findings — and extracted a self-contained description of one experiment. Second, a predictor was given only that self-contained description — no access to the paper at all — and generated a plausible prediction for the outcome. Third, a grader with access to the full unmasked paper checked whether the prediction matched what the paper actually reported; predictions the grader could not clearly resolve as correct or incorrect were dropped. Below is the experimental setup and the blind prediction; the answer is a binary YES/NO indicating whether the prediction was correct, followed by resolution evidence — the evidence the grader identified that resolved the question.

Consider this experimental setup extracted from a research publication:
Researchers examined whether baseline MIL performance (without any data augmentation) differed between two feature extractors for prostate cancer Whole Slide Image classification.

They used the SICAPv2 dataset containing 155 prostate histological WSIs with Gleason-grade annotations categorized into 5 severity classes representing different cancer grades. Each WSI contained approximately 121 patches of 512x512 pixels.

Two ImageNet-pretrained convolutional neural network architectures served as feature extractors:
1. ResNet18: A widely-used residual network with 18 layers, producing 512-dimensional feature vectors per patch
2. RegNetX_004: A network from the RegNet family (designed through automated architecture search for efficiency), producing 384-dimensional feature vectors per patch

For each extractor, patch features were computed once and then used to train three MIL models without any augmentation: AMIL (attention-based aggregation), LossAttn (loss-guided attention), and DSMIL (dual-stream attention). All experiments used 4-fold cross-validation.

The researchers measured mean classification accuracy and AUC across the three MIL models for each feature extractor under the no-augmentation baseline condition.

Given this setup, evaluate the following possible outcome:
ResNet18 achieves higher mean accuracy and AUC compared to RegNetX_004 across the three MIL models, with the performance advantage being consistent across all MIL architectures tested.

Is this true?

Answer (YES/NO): NO